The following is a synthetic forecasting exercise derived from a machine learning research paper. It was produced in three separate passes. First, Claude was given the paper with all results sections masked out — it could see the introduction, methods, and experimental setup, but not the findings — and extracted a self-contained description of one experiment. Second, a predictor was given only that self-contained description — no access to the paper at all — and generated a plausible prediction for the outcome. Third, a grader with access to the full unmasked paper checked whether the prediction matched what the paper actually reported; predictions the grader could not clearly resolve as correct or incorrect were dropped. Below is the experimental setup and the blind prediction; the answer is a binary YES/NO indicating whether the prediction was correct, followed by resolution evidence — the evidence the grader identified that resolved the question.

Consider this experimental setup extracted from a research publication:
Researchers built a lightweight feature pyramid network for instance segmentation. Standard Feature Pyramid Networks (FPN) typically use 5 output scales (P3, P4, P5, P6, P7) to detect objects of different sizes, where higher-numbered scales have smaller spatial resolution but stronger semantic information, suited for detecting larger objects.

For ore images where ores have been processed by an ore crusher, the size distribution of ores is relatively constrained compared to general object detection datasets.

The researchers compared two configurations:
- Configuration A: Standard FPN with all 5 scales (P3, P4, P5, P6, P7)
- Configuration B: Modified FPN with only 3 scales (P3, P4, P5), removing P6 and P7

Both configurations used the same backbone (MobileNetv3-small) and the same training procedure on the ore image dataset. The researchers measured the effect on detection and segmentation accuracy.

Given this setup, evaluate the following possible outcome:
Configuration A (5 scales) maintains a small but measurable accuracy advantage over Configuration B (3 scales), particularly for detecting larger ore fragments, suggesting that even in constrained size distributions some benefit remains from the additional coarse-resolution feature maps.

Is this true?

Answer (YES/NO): NO